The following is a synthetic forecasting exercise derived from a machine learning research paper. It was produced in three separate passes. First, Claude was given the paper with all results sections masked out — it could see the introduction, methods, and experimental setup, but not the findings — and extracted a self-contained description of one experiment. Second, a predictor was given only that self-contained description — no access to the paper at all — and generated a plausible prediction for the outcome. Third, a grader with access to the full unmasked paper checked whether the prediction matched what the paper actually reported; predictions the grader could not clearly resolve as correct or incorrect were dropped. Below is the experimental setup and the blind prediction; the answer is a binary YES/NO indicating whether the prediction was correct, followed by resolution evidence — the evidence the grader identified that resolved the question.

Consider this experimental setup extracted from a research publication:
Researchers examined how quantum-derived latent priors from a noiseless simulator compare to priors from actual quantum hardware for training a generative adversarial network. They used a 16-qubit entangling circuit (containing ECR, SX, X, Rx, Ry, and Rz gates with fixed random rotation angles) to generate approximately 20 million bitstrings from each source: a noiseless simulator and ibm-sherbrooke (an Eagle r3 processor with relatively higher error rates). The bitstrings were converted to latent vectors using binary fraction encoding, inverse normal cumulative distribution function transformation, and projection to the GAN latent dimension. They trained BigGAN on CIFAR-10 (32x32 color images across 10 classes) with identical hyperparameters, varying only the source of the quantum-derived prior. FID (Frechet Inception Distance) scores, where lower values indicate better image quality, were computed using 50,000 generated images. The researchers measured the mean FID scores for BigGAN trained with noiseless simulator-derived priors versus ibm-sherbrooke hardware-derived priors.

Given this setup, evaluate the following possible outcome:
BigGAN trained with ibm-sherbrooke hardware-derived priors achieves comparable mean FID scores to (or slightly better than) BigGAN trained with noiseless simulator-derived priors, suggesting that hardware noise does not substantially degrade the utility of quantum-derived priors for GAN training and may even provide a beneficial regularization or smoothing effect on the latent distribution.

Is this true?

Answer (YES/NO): YES